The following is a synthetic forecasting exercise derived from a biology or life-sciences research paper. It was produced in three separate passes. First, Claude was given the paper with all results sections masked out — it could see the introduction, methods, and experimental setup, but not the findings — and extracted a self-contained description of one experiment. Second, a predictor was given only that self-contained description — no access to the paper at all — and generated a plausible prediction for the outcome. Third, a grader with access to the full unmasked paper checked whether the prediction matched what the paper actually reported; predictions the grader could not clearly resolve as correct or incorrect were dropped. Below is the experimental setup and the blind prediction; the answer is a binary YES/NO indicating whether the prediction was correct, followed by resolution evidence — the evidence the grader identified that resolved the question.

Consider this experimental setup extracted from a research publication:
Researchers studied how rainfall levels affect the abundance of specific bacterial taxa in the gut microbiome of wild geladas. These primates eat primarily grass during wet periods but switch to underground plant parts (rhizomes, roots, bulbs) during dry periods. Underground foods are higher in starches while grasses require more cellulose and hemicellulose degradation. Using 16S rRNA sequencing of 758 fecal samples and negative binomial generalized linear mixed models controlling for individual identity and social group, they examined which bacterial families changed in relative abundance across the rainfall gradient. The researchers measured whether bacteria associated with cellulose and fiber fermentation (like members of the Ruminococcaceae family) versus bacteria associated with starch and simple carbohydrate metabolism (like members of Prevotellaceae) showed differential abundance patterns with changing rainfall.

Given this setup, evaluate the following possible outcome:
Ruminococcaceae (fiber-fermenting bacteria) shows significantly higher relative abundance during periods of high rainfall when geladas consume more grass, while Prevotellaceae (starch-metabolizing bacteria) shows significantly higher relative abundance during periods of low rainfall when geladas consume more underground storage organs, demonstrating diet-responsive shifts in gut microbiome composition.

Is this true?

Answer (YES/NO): NO